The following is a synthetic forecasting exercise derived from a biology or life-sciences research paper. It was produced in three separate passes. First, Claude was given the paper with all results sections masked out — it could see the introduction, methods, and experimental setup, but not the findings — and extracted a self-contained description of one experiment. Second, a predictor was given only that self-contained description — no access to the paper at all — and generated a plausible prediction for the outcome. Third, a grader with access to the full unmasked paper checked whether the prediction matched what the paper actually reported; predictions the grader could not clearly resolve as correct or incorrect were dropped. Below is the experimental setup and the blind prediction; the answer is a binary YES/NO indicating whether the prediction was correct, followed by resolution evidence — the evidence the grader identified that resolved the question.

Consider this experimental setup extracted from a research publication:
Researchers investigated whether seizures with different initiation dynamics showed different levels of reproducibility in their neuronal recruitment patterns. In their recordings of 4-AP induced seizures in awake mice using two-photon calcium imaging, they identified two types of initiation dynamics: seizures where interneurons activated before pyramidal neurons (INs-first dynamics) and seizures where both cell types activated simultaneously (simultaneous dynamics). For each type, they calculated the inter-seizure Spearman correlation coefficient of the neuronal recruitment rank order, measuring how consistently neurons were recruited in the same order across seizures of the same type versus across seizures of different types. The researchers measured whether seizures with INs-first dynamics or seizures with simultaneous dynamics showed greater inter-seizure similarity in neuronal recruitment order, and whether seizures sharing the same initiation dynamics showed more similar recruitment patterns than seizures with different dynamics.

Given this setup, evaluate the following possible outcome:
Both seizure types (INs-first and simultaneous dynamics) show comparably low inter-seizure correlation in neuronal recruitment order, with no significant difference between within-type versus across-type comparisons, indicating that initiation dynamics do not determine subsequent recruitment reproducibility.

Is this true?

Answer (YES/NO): NO